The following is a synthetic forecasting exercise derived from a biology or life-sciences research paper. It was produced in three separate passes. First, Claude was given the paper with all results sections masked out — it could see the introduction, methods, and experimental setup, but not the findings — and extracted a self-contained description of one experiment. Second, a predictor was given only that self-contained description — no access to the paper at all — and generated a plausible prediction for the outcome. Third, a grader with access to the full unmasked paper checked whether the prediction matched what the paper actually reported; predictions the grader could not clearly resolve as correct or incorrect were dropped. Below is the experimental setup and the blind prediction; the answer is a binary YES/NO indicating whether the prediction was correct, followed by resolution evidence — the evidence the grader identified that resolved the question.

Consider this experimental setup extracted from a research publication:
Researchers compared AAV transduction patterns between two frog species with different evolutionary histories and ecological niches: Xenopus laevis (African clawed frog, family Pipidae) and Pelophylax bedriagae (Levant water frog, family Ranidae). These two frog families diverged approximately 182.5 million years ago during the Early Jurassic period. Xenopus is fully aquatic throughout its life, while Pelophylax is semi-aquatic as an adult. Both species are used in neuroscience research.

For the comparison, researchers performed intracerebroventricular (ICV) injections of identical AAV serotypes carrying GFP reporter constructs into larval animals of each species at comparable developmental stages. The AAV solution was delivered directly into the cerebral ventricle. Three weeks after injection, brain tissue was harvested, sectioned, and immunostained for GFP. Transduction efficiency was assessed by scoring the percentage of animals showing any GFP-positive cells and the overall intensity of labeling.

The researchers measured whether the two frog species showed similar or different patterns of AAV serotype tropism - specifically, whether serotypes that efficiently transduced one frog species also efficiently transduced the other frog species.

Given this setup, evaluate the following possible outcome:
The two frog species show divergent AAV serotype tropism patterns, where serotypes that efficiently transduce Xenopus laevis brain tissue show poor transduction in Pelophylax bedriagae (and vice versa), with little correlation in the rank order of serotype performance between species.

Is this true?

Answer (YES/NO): NO